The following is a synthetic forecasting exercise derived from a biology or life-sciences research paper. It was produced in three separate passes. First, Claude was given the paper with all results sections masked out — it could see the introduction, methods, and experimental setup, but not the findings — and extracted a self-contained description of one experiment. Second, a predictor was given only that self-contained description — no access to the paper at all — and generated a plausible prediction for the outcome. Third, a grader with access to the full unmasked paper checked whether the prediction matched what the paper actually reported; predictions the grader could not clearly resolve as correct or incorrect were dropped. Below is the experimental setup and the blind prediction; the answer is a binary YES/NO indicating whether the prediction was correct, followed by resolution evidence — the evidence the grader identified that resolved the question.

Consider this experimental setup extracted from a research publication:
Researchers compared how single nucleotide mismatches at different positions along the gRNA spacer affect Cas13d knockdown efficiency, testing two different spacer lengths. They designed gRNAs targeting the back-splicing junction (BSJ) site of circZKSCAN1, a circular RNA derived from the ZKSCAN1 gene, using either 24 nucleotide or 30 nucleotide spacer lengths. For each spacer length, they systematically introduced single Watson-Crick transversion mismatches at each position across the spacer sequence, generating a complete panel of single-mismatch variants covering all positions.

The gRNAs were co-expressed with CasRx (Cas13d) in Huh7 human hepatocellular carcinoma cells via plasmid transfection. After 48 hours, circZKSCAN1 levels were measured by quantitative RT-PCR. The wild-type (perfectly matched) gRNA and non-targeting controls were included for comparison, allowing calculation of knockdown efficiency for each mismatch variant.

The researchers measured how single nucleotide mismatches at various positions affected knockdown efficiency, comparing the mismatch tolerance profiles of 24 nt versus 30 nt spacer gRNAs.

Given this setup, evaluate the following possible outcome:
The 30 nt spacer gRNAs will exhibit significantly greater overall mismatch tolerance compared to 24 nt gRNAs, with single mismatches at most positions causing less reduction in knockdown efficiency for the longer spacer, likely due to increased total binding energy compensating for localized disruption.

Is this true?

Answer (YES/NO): YES